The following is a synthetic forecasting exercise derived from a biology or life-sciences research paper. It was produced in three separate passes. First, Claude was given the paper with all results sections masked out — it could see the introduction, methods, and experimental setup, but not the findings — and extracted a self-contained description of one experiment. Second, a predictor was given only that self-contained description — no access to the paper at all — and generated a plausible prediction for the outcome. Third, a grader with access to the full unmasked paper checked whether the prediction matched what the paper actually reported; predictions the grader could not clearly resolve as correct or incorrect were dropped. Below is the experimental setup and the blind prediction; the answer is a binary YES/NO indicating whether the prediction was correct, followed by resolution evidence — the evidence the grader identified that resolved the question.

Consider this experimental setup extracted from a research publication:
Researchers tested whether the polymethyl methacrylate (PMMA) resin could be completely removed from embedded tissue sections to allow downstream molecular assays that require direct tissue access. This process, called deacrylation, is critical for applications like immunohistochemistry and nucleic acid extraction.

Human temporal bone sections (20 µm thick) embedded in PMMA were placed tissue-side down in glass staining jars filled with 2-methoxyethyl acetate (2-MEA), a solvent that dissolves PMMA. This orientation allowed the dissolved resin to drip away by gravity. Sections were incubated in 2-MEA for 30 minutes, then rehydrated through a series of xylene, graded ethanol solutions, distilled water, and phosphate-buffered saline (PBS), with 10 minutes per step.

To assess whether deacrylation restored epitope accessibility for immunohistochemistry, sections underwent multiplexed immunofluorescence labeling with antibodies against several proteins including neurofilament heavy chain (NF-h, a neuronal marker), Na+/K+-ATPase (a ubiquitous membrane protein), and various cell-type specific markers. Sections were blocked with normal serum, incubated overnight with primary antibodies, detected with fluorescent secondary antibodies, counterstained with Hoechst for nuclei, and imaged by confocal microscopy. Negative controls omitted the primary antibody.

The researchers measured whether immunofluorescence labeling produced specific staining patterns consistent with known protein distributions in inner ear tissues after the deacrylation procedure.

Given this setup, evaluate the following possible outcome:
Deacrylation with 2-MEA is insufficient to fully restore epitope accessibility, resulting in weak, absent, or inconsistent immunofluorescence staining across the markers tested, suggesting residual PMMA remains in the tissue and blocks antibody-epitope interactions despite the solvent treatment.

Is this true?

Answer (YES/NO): NO